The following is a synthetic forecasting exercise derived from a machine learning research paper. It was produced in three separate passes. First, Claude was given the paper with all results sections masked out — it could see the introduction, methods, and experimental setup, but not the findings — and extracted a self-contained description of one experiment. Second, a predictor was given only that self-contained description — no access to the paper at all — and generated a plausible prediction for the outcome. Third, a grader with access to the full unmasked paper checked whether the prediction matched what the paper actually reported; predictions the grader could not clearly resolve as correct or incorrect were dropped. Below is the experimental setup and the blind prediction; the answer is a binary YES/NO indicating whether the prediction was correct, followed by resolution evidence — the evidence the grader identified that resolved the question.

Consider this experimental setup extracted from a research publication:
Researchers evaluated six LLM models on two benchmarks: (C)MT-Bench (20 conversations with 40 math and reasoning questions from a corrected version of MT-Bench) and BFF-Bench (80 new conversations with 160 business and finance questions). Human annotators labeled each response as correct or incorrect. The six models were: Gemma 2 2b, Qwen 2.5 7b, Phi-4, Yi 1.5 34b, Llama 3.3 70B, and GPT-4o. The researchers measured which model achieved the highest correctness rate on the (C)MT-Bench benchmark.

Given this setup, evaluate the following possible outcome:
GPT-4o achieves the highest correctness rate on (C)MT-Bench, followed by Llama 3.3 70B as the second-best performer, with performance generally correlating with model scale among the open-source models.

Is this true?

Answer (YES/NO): NO